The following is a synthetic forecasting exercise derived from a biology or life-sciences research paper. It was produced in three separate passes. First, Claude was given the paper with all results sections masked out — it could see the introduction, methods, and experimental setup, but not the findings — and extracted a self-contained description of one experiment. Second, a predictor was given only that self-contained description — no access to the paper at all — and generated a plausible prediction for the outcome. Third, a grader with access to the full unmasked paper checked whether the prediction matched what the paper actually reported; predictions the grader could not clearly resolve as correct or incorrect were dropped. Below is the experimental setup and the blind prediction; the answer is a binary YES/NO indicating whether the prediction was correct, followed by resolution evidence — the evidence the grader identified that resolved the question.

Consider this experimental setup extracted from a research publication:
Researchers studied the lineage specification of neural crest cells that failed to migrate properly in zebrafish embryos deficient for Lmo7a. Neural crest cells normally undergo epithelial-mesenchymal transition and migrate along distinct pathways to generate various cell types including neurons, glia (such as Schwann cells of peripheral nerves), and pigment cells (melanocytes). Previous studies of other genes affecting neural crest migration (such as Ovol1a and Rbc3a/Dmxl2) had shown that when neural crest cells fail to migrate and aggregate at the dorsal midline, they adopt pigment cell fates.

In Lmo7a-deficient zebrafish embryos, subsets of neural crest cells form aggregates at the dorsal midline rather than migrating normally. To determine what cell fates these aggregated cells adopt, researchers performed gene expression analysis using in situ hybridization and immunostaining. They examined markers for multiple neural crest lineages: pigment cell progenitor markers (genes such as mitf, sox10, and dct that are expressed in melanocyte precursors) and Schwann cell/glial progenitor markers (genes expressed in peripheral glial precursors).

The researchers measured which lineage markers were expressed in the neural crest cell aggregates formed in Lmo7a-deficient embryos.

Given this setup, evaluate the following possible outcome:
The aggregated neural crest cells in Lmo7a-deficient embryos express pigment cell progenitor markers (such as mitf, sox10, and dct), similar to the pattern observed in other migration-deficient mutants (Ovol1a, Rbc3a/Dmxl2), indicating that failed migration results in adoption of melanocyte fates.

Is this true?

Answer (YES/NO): NO